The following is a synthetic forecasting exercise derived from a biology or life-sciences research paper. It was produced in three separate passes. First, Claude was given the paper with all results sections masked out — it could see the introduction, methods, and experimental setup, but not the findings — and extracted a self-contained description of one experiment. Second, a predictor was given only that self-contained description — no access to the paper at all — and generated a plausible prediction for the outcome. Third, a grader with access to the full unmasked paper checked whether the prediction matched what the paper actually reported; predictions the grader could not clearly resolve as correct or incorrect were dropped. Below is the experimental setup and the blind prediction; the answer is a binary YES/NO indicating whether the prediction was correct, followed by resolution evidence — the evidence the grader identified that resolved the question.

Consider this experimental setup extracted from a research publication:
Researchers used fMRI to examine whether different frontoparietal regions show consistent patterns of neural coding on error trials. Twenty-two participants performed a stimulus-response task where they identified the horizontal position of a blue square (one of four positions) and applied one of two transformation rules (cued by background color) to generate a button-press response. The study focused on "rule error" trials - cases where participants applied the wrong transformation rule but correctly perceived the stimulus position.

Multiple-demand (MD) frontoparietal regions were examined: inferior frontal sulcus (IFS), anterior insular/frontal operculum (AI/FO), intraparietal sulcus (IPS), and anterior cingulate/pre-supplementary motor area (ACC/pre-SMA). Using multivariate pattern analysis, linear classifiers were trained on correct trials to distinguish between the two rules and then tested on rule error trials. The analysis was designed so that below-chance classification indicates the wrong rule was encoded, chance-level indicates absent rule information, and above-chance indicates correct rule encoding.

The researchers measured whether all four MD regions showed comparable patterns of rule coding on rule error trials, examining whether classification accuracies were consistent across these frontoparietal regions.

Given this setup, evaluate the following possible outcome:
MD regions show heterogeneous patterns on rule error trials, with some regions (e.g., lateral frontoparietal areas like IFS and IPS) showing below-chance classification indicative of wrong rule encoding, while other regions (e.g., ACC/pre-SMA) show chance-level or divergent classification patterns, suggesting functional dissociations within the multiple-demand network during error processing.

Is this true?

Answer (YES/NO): NO